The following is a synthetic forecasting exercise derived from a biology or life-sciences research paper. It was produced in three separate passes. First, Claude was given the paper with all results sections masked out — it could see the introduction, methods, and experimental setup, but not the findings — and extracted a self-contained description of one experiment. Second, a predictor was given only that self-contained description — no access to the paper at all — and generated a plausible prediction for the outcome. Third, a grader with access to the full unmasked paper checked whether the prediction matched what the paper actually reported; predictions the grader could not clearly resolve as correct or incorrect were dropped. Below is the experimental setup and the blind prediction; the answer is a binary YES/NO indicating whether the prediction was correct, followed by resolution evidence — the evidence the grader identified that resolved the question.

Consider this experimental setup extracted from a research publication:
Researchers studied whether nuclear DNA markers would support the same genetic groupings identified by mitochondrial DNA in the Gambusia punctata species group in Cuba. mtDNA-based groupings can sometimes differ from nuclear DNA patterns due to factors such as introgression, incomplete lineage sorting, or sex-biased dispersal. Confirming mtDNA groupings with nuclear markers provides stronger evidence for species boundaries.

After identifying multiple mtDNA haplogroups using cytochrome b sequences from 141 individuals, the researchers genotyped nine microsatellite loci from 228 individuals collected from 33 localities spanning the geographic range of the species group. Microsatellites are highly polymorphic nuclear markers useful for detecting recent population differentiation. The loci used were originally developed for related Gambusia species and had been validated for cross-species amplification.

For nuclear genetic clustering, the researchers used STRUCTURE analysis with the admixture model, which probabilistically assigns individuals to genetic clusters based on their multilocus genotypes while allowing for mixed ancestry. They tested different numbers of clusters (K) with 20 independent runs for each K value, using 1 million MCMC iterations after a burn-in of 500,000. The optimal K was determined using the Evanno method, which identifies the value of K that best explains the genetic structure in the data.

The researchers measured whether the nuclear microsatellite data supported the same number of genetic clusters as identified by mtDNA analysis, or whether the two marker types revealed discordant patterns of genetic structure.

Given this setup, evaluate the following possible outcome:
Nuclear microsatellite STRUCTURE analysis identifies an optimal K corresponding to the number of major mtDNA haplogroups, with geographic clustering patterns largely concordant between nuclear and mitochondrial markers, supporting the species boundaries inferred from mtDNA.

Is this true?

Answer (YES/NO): YES